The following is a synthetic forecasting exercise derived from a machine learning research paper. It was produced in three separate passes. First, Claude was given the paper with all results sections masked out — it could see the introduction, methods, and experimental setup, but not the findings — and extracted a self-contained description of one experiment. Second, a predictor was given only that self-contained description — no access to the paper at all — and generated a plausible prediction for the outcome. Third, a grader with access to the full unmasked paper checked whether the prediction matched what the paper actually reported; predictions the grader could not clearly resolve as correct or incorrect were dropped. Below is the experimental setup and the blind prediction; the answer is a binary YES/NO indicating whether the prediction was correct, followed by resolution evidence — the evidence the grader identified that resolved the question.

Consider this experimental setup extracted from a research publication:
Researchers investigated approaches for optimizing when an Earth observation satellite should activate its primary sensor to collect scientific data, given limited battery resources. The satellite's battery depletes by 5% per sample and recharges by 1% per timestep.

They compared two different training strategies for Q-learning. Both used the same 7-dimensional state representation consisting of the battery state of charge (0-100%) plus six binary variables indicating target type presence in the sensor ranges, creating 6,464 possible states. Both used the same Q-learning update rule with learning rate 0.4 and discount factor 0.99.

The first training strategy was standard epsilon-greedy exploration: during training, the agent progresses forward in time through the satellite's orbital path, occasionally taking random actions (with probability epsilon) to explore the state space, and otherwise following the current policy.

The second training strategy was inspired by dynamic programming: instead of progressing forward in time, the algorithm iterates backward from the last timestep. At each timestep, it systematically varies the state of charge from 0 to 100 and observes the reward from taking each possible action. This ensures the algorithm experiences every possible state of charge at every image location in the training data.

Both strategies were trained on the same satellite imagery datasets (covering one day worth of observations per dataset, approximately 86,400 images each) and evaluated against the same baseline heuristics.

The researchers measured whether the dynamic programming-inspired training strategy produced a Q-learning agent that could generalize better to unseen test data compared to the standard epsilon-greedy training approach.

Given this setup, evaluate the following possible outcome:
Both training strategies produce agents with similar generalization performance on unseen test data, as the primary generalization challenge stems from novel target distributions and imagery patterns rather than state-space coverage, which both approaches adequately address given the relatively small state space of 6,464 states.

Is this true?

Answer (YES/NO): NO